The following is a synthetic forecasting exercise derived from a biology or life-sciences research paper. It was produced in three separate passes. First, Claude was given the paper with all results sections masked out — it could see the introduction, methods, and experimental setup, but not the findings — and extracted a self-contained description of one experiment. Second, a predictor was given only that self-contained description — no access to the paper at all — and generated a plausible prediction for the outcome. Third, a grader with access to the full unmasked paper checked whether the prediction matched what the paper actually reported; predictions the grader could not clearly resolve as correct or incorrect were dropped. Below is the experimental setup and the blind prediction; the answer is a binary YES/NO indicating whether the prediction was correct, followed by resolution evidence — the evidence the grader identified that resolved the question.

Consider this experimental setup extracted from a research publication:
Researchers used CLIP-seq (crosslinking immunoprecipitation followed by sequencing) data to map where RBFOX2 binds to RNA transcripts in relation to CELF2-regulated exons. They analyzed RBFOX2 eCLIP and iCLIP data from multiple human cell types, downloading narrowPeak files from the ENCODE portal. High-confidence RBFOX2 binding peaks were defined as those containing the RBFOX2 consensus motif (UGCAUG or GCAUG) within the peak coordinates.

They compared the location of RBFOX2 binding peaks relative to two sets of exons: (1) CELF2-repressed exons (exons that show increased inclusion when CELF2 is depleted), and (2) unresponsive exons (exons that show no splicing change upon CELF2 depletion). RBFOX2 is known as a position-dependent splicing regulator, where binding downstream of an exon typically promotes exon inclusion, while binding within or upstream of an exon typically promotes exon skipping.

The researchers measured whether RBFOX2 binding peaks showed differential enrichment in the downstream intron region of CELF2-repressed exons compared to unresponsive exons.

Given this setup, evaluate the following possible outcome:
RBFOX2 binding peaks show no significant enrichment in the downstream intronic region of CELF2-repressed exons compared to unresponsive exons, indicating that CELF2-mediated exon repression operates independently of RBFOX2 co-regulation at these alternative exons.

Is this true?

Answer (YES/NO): NO